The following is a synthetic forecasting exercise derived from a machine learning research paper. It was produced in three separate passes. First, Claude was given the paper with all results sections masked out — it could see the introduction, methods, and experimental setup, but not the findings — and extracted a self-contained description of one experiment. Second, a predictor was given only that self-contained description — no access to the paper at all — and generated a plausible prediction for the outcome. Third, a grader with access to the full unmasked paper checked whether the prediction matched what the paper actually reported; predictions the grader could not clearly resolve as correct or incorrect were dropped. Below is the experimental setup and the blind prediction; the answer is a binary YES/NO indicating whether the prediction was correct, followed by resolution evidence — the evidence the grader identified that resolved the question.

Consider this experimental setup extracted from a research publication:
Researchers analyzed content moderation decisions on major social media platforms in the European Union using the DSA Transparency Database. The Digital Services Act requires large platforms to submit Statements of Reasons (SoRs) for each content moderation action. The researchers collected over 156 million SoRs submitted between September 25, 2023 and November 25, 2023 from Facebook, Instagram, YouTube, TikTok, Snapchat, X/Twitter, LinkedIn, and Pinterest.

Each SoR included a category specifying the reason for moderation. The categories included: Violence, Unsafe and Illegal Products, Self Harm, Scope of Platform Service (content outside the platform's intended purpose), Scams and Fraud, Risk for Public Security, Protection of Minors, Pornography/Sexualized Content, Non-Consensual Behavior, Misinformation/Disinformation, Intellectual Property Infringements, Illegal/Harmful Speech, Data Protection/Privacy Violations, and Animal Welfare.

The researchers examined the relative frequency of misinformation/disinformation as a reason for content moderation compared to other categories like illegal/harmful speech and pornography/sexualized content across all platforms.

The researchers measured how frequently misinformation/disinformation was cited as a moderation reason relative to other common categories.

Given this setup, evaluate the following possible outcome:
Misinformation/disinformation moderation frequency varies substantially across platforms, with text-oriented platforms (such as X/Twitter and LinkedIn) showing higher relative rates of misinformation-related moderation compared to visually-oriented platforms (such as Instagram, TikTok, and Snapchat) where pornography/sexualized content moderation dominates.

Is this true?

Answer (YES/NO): NO